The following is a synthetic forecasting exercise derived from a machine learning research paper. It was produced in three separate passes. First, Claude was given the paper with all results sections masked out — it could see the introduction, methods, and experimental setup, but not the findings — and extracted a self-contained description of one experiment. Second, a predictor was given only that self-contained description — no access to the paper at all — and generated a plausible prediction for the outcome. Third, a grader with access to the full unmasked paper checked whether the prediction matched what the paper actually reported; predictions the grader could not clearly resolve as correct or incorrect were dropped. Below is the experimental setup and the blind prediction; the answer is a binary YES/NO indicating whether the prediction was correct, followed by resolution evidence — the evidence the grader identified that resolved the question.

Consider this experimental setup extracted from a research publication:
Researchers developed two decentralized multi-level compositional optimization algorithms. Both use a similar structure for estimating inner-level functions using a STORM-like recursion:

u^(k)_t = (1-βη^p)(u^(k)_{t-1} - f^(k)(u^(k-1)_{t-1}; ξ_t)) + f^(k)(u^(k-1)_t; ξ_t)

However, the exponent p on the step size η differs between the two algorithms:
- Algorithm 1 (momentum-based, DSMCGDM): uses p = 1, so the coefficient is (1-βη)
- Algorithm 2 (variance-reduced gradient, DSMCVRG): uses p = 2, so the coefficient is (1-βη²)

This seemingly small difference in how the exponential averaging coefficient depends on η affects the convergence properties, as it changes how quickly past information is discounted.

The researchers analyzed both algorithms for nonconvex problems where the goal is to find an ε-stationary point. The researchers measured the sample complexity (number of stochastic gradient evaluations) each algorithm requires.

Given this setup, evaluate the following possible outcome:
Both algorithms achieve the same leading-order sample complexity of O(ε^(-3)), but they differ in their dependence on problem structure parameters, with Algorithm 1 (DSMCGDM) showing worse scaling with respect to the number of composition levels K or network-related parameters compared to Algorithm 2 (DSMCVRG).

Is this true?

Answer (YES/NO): NO